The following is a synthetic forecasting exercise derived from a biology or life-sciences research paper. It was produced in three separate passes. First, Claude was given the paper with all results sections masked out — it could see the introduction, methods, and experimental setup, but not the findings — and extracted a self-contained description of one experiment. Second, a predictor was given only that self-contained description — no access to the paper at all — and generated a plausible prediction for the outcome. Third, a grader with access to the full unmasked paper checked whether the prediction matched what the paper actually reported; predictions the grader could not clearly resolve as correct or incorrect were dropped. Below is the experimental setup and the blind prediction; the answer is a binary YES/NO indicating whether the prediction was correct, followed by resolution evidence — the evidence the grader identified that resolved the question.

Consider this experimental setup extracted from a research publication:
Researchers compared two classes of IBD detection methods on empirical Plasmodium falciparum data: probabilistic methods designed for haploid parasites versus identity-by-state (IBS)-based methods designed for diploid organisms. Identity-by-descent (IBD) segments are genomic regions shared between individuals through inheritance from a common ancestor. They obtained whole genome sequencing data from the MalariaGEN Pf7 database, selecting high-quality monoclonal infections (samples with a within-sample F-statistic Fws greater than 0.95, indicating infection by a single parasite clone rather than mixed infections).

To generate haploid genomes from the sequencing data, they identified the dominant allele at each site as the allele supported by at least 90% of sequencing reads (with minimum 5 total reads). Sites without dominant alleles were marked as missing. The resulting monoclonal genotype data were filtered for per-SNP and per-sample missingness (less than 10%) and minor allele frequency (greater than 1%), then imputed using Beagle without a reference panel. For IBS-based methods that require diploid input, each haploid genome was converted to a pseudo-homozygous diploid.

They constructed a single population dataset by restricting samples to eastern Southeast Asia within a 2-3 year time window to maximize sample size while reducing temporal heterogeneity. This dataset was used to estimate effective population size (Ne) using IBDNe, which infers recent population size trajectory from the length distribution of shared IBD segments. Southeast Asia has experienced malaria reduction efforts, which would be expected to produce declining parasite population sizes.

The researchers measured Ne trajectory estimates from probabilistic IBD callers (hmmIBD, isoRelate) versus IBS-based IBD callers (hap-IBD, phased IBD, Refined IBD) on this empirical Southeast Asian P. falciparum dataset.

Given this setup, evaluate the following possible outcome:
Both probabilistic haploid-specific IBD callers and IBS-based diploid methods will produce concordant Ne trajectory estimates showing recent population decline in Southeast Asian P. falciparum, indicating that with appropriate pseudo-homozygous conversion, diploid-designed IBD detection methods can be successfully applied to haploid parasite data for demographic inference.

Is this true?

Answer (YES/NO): NO